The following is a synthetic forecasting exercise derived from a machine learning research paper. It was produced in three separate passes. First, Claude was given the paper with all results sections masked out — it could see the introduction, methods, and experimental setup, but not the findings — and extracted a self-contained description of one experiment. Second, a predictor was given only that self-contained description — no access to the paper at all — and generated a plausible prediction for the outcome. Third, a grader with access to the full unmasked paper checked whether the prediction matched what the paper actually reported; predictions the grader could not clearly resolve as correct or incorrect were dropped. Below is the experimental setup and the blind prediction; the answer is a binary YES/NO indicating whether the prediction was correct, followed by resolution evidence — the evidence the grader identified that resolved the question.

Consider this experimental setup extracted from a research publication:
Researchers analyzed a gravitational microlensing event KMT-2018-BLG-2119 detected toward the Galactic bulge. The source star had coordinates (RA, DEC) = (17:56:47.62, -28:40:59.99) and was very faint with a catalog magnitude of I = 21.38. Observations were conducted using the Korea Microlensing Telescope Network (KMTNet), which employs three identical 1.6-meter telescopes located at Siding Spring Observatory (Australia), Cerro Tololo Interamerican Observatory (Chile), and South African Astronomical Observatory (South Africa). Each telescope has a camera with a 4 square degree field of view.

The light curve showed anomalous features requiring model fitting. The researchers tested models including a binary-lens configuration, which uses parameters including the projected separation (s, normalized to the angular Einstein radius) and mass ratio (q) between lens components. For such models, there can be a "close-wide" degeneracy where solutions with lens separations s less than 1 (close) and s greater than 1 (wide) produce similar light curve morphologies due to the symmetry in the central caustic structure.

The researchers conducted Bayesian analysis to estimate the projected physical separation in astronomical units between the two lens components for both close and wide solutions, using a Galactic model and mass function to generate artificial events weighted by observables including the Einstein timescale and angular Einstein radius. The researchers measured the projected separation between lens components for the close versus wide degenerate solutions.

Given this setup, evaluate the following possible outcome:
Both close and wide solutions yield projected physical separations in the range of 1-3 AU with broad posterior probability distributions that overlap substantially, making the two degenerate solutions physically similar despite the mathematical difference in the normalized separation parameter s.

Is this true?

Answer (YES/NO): NO